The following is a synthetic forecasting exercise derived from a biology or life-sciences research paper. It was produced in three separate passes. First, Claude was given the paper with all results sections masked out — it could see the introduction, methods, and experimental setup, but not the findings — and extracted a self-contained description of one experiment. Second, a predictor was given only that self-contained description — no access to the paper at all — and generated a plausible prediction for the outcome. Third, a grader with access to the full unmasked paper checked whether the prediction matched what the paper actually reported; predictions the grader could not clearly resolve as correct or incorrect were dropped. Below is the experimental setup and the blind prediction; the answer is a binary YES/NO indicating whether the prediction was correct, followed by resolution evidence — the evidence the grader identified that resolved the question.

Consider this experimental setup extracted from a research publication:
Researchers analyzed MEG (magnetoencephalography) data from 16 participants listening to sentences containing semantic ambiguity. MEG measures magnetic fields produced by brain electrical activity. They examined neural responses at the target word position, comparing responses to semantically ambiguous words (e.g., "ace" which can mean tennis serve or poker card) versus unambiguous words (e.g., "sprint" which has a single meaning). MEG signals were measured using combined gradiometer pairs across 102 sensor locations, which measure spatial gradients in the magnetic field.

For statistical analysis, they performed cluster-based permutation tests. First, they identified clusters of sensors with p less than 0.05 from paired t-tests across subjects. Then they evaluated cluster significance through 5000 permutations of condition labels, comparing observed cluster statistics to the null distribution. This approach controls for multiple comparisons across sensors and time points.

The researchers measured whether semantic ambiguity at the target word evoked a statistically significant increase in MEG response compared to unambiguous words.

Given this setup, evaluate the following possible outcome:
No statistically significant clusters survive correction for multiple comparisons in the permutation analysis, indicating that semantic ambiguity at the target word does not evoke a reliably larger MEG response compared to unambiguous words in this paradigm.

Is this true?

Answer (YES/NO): YES